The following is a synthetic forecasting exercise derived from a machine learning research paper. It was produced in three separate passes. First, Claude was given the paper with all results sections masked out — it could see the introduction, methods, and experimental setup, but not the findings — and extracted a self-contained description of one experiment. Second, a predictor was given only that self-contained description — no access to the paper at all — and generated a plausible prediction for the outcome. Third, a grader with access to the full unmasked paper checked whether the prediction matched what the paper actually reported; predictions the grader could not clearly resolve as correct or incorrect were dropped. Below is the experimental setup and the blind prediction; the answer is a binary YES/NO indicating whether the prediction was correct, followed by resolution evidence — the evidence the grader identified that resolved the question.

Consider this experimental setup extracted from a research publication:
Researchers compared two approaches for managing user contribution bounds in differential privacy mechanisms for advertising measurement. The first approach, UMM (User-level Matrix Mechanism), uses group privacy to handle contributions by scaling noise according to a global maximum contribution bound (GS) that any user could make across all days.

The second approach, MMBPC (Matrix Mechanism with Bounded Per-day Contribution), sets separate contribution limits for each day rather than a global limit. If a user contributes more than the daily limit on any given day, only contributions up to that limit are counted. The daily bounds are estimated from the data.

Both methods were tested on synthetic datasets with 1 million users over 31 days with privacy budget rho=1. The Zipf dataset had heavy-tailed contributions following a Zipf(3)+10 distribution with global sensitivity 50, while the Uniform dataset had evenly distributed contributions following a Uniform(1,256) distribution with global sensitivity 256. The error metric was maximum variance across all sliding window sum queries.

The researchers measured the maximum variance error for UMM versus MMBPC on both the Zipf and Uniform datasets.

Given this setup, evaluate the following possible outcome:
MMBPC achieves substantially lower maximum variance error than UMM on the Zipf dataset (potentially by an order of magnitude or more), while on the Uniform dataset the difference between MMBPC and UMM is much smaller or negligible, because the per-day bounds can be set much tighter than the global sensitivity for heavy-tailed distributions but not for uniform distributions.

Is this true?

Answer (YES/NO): NO